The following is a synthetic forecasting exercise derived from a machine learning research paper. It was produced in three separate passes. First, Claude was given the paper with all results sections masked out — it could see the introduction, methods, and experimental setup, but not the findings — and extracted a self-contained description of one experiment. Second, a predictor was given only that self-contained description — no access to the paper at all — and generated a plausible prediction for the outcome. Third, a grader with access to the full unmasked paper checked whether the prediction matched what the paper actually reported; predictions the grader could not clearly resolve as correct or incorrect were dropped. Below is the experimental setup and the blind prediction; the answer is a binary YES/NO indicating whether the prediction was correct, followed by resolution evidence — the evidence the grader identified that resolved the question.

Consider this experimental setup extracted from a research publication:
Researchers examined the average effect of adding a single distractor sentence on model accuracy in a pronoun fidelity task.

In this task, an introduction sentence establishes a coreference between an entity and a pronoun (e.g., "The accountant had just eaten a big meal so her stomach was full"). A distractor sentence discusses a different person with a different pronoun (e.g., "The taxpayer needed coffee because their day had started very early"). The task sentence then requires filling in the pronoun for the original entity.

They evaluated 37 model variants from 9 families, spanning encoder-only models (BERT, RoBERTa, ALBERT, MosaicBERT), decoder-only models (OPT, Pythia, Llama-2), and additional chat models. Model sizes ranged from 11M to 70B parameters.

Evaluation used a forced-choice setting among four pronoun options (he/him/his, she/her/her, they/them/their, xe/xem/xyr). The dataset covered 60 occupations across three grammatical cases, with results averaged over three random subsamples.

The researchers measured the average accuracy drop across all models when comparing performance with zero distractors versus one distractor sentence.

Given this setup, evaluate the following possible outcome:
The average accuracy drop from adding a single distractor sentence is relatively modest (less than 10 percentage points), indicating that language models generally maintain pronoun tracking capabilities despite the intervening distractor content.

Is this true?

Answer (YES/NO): NO